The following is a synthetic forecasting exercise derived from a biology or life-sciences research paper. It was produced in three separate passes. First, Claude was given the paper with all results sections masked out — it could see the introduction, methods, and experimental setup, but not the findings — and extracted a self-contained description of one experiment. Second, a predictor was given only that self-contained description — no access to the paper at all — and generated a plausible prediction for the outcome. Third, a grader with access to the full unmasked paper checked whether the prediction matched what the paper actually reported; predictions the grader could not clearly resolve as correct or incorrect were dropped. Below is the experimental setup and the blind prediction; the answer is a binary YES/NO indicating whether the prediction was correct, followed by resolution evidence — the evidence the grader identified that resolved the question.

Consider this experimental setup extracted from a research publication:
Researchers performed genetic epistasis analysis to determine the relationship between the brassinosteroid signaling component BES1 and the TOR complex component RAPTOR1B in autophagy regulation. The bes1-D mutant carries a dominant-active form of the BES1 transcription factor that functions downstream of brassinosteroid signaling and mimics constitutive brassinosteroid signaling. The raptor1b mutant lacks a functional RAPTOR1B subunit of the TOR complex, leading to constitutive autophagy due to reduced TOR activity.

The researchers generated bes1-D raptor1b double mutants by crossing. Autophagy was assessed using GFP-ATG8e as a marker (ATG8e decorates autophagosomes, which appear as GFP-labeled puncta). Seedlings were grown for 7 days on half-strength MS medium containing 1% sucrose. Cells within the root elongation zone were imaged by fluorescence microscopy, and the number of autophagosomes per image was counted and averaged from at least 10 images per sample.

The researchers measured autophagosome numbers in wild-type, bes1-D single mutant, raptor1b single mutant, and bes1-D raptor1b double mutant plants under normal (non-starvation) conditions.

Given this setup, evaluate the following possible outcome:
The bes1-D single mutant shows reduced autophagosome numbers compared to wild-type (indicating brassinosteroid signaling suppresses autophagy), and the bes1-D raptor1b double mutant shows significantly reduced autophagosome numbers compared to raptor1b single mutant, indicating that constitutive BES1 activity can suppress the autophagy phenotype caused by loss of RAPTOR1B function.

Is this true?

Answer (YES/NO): NO